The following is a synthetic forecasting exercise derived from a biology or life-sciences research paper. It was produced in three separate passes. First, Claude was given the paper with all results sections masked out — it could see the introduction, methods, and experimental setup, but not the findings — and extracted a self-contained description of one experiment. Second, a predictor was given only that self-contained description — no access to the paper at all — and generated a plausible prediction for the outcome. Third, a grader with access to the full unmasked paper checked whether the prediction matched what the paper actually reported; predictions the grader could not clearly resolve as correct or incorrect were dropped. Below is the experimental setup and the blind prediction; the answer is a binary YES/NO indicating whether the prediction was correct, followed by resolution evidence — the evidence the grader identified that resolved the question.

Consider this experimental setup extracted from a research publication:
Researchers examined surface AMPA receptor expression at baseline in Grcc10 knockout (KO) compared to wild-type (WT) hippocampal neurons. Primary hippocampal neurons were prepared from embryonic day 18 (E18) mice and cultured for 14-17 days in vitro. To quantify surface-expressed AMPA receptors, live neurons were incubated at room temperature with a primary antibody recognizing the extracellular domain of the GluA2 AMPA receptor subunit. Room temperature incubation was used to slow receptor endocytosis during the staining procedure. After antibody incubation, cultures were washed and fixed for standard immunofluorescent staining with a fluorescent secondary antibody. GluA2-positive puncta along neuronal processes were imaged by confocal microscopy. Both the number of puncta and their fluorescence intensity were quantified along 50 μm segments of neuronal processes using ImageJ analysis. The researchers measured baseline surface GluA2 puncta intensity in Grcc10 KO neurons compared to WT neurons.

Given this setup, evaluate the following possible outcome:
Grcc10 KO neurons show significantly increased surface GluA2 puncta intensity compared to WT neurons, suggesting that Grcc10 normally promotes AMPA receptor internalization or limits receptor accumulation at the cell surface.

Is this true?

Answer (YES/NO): YES